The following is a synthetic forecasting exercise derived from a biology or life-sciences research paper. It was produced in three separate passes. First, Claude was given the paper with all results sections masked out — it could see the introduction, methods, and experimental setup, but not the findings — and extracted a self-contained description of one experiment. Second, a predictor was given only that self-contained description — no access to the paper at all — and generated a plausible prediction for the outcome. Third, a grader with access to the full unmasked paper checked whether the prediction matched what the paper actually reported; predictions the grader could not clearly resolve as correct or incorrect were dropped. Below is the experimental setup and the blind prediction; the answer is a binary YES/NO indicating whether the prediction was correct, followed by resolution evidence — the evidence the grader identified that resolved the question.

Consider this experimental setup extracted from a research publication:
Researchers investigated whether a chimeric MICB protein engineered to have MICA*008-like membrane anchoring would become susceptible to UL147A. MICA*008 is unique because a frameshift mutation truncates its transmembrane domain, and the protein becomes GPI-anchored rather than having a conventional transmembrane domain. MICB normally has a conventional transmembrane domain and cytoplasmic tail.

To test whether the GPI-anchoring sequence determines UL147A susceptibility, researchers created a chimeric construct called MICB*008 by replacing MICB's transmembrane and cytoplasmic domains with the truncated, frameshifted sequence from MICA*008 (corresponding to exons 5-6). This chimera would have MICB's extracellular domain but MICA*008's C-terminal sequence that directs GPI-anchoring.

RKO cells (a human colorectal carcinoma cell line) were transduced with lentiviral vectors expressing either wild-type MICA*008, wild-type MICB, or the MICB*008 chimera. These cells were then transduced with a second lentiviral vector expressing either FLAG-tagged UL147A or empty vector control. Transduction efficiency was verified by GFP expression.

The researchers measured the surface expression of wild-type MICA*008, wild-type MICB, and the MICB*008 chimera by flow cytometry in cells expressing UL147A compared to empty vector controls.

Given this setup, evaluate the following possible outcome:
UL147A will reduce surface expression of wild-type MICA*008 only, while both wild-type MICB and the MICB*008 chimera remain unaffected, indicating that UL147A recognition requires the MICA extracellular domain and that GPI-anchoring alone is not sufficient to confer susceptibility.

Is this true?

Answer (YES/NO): NO